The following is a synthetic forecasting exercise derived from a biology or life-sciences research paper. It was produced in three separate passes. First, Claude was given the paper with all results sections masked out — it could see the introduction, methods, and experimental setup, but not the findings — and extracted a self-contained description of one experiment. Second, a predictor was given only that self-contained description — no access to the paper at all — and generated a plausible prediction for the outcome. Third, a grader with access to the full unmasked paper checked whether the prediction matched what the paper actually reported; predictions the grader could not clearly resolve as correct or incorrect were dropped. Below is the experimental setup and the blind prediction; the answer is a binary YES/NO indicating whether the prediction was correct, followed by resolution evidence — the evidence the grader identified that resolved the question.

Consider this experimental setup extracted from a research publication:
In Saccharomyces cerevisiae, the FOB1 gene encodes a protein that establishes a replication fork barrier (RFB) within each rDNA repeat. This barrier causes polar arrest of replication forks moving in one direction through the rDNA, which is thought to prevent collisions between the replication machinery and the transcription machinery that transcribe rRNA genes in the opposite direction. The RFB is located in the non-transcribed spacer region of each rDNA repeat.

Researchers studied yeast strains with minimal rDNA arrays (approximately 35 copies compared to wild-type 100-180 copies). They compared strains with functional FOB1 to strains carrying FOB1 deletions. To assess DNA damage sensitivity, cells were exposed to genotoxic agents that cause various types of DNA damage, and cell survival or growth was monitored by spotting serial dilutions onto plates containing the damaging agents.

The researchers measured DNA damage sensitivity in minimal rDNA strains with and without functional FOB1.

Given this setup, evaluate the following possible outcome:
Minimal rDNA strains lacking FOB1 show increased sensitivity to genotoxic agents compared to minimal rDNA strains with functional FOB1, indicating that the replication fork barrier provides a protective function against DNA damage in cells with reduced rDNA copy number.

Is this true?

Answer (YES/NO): YES